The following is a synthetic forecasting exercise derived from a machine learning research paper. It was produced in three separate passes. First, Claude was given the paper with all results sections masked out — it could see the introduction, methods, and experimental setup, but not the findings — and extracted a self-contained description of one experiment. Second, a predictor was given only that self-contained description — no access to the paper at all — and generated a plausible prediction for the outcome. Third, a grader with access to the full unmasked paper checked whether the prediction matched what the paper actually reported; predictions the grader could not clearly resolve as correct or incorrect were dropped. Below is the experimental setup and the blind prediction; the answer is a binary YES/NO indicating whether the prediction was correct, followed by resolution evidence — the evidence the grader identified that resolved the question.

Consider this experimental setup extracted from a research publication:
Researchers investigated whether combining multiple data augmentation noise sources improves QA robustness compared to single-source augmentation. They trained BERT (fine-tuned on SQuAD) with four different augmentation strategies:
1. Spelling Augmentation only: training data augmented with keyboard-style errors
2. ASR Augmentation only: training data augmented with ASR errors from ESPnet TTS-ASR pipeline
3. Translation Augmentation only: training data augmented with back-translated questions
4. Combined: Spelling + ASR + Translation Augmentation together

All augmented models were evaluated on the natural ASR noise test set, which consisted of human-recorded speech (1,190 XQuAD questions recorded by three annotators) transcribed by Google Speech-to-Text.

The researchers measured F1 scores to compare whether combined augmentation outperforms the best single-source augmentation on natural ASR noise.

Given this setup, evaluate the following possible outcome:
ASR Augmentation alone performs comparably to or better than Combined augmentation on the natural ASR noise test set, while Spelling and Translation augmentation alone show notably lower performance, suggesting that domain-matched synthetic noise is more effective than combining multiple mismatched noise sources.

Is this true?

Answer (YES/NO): YES